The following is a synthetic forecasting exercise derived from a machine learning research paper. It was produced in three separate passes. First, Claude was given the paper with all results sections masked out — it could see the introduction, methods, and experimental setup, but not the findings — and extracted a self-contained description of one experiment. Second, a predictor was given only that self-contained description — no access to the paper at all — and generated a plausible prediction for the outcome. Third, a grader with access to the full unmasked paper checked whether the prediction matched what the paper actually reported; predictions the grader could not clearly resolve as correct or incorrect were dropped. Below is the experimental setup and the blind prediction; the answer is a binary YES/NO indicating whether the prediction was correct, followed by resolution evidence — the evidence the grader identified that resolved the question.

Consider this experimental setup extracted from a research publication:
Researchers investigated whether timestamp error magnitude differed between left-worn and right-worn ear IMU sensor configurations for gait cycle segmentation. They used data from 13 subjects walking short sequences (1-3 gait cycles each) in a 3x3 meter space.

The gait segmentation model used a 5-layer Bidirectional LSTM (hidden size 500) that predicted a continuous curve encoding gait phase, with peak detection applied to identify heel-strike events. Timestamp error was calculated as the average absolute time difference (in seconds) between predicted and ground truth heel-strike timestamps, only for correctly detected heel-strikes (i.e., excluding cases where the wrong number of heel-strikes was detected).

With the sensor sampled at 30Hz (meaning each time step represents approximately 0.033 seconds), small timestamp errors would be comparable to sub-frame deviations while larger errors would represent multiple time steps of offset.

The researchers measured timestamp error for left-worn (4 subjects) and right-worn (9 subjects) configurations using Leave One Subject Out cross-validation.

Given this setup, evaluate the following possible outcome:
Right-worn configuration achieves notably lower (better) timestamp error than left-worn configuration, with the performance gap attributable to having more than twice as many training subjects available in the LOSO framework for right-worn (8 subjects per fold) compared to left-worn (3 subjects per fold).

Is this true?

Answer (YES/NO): NO